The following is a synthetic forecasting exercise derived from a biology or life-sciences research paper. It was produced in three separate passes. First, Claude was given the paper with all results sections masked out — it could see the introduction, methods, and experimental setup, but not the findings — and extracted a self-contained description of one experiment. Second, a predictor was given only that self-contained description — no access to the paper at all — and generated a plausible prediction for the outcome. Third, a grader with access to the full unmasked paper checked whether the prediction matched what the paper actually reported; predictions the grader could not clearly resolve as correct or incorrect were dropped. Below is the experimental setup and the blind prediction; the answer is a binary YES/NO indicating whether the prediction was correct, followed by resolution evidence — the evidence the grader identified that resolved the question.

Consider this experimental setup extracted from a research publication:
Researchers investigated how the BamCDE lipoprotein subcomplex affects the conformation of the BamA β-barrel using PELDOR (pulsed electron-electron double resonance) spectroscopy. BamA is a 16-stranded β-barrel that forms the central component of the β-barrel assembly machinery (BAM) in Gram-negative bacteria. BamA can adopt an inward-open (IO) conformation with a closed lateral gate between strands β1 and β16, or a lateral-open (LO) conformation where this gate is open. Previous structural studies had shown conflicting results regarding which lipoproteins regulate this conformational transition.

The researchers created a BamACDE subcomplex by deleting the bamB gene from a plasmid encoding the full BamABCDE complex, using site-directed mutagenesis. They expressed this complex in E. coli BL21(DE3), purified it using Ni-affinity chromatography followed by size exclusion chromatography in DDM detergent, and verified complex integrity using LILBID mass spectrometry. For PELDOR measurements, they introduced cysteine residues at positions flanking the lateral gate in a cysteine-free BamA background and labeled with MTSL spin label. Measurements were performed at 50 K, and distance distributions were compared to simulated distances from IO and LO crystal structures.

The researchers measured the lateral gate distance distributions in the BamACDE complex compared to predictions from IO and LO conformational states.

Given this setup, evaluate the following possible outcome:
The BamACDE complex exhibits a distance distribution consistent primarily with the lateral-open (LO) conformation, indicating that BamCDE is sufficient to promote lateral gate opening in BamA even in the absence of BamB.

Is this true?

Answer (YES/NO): YES